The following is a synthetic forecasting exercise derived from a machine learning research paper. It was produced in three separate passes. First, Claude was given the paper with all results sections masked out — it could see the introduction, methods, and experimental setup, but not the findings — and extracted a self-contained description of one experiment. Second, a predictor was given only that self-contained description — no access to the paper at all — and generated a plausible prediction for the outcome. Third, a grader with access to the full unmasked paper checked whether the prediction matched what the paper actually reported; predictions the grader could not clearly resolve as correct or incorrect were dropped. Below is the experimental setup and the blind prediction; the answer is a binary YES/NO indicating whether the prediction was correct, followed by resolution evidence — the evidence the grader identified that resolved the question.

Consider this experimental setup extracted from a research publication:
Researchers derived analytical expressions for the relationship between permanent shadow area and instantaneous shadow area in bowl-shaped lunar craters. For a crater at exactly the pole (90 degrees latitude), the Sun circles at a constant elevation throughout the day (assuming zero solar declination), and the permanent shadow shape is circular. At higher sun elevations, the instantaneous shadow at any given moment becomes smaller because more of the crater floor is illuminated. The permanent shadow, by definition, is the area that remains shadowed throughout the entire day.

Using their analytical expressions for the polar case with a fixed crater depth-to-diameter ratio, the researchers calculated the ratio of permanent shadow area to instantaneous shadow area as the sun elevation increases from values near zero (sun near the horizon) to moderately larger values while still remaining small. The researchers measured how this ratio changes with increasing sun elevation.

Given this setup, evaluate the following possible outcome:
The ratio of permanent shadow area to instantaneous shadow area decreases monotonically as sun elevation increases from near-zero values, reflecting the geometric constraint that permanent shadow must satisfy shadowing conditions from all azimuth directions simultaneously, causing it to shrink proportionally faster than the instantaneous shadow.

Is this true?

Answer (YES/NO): YES